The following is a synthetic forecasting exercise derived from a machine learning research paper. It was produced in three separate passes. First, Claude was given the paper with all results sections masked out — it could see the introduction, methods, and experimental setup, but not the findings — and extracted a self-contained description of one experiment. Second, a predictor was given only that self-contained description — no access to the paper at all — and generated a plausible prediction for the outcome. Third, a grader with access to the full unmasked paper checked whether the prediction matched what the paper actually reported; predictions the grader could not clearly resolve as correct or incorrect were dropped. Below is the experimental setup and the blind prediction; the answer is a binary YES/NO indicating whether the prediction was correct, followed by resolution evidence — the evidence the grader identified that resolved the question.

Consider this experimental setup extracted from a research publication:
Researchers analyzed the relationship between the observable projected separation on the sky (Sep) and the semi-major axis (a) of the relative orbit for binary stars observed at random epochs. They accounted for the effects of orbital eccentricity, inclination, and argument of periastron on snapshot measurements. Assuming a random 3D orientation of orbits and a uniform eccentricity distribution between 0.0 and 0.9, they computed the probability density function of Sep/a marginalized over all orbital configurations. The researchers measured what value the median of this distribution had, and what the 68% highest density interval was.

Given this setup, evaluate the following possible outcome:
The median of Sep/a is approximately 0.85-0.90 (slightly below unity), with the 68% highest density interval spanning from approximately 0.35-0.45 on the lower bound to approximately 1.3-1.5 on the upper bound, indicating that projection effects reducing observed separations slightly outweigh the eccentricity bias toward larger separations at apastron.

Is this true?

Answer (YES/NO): NO